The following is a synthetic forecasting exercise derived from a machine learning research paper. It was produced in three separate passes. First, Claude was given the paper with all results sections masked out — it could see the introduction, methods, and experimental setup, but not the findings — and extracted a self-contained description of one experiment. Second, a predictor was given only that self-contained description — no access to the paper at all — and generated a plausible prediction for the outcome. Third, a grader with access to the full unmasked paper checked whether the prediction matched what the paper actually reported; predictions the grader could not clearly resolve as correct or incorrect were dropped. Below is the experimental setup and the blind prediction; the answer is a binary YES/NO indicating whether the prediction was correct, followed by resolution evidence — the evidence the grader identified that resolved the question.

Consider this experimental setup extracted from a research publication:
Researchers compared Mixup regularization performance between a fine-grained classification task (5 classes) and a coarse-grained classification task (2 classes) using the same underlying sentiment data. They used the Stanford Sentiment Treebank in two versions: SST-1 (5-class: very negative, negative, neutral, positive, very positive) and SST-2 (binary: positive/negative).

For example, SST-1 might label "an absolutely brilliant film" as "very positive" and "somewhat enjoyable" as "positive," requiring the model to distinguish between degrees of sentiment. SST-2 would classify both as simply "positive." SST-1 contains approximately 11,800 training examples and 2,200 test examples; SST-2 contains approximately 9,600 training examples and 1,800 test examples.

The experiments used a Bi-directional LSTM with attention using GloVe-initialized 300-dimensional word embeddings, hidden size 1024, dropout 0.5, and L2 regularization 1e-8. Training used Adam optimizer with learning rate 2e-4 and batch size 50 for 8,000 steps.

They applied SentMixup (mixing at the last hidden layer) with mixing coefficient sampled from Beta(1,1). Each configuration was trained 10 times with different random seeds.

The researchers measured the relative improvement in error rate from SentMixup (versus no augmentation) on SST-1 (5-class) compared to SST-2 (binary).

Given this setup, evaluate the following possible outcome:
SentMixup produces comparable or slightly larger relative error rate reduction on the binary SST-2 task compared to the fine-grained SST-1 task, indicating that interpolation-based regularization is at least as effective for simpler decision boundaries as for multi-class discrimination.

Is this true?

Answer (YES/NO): NO